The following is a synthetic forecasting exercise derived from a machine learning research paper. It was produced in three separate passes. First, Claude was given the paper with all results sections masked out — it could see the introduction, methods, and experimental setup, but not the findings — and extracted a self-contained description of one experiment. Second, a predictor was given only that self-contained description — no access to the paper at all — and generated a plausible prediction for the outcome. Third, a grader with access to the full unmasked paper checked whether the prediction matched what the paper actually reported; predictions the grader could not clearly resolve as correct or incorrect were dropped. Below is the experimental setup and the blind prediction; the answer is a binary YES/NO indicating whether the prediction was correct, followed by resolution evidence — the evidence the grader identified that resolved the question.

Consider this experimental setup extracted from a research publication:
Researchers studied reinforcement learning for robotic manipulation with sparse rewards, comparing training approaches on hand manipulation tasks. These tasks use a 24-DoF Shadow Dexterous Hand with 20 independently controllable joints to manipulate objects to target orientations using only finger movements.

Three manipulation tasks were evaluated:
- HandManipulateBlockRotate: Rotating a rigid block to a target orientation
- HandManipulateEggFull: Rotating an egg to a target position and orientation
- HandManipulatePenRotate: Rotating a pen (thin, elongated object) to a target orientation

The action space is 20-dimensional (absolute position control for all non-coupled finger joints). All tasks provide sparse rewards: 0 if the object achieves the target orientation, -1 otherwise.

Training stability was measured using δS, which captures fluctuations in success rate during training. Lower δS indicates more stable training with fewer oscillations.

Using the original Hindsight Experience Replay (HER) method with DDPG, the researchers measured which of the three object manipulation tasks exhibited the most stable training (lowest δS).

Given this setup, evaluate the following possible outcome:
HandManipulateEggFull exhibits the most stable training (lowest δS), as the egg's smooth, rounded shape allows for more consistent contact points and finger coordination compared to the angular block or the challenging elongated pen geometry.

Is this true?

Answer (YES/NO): NO